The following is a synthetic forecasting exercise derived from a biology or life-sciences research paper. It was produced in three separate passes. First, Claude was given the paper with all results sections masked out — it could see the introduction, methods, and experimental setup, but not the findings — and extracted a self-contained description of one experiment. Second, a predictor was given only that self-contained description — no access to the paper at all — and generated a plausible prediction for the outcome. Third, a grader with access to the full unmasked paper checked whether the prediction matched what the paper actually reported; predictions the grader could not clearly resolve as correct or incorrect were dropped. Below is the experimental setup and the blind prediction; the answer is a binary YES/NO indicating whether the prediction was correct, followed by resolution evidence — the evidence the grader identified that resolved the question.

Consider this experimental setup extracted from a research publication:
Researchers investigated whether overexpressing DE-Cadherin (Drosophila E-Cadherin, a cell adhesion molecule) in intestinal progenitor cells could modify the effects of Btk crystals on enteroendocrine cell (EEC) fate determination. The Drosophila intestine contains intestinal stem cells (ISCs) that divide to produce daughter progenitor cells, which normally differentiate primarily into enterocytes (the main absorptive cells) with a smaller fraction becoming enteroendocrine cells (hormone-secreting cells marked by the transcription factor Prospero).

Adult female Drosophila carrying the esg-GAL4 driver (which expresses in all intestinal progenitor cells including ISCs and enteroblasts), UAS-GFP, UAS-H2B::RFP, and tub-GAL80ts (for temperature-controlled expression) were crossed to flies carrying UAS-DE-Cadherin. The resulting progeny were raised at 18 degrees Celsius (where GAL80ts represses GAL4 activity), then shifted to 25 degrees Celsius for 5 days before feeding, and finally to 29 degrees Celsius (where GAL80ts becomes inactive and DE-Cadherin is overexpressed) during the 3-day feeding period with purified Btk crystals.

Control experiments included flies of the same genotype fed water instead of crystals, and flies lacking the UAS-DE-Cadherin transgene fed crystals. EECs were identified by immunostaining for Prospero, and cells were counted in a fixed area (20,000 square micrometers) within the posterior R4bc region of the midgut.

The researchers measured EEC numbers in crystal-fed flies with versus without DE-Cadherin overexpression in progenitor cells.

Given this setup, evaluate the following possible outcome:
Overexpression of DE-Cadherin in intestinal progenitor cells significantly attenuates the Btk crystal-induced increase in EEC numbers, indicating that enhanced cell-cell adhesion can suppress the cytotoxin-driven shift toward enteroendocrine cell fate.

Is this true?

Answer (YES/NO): YES